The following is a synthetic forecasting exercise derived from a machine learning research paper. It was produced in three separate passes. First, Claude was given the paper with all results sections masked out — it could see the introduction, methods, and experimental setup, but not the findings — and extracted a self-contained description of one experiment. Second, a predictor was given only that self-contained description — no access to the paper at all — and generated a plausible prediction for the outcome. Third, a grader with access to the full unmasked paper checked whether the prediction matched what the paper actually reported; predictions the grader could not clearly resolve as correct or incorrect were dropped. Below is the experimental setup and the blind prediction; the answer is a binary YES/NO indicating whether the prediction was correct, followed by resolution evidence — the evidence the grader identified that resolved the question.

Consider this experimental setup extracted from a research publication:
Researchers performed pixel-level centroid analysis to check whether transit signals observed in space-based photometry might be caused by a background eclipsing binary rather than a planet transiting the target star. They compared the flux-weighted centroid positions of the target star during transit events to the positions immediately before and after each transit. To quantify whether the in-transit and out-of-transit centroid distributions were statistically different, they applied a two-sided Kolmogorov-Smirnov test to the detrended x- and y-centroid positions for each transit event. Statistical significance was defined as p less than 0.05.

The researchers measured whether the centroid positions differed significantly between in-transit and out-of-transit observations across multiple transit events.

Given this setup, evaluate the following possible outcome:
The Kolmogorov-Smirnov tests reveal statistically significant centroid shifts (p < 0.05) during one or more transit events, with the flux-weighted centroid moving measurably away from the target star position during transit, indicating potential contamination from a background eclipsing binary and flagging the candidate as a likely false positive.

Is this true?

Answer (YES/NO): NO